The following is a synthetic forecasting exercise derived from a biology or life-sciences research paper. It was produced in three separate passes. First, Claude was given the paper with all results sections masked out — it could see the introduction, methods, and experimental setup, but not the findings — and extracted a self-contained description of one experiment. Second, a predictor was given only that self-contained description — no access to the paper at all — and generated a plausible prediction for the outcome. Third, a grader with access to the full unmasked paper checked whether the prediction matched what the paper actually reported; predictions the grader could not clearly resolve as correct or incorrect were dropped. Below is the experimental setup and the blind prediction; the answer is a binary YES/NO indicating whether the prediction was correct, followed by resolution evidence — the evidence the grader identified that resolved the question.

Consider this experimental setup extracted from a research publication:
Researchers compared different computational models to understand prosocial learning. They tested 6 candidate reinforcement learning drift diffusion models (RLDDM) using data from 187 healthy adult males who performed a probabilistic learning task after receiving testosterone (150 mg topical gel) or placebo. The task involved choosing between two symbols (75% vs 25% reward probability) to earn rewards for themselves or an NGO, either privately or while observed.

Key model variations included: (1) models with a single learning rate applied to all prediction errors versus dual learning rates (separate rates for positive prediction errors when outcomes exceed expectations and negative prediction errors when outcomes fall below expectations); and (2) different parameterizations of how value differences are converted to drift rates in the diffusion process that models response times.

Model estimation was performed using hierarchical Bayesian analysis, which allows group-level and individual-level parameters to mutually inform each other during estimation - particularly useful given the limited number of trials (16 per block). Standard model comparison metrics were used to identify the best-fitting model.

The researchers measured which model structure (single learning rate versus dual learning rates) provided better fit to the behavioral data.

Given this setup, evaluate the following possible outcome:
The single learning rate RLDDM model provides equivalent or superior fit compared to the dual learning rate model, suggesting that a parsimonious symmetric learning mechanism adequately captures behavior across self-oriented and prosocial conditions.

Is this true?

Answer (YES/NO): NO